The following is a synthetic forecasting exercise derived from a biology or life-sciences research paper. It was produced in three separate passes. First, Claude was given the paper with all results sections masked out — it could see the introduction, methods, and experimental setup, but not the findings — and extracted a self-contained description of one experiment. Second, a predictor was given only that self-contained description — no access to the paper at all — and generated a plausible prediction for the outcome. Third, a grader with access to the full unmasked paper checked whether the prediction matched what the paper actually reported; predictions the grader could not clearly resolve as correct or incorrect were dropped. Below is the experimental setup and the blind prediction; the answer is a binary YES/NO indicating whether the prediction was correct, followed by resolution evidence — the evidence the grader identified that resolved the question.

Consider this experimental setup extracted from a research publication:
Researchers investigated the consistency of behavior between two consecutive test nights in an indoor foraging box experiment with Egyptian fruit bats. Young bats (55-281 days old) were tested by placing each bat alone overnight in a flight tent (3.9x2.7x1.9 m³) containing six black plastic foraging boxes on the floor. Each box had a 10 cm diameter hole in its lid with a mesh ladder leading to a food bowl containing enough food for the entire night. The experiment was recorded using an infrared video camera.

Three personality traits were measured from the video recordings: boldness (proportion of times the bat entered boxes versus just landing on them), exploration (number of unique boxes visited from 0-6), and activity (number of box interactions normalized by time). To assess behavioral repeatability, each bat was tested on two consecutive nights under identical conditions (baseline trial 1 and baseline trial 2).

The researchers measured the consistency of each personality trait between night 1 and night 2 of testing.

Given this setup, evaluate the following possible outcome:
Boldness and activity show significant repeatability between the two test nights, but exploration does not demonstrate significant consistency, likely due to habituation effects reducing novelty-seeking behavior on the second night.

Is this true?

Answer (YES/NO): NO